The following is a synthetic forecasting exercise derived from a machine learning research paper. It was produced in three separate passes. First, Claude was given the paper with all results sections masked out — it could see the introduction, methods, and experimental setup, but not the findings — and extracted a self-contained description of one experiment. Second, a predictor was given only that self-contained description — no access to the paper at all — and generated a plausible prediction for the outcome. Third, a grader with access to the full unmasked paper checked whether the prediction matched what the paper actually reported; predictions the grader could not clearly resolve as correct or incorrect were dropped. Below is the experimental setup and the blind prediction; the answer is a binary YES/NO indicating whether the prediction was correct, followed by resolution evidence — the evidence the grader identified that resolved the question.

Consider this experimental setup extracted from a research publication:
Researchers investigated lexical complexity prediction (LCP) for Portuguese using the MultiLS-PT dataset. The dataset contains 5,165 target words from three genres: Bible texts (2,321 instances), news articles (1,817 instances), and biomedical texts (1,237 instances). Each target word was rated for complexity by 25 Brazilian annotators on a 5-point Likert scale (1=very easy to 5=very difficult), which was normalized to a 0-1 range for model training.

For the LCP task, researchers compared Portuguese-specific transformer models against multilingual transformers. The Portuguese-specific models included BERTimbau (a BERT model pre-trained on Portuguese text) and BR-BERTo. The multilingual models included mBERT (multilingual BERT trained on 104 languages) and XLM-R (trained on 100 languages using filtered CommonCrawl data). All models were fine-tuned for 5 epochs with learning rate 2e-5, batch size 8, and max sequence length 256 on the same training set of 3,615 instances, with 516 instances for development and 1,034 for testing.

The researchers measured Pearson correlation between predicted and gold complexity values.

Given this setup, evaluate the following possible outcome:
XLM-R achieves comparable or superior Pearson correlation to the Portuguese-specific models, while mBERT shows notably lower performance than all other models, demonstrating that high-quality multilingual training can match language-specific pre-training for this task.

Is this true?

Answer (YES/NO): NO